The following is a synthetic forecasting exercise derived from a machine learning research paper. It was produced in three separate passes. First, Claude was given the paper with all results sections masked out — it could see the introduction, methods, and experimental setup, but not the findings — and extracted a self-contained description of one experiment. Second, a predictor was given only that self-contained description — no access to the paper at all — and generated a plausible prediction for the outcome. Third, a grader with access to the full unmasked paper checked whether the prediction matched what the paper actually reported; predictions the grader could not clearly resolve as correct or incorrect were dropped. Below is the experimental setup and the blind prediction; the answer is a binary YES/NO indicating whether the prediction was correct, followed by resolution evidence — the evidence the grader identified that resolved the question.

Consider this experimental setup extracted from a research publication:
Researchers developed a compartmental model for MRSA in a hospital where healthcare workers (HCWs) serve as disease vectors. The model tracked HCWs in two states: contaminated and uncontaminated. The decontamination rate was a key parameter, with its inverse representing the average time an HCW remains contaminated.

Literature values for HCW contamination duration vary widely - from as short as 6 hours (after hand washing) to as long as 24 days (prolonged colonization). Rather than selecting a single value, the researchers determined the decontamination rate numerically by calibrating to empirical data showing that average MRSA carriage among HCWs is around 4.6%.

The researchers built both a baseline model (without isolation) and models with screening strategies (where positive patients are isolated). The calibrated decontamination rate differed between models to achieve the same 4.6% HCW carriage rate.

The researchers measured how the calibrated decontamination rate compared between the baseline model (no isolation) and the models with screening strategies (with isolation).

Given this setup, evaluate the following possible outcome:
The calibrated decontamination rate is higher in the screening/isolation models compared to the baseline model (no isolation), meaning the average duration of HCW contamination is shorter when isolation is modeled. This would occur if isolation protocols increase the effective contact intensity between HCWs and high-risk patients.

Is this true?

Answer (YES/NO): NO